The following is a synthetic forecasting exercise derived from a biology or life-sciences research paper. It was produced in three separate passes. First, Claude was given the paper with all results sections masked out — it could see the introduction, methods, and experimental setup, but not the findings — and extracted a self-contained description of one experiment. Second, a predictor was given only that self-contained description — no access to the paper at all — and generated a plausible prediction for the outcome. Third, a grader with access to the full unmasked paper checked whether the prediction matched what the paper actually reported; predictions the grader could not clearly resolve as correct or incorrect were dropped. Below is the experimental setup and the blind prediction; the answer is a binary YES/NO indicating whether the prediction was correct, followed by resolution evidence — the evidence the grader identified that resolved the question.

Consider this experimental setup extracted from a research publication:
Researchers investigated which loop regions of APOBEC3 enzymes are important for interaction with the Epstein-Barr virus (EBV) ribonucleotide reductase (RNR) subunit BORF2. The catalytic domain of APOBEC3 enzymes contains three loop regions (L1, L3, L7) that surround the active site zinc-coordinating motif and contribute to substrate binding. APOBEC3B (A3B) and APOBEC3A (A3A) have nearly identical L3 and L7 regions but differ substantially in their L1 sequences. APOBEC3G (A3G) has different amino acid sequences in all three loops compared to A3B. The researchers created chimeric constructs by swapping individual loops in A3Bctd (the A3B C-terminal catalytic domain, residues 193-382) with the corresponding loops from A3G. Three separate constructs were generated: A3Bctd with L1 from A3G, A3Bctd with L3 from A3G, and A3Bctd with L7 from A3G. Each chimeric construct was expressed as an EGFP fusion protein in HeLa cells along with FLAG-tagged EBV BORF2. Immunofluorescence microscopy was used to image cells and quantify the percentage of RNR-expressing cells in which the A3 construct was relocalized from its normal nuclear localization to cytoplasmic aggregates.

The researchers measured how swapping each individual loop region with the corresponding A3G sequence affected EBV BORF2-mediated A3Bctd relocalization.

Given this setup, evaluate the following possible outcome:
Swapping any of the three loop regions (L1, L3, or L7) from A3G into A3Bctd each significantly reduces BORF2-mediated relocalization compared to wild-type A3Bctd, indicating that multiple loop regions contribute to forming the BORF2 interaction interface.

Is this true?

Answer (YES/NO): NO